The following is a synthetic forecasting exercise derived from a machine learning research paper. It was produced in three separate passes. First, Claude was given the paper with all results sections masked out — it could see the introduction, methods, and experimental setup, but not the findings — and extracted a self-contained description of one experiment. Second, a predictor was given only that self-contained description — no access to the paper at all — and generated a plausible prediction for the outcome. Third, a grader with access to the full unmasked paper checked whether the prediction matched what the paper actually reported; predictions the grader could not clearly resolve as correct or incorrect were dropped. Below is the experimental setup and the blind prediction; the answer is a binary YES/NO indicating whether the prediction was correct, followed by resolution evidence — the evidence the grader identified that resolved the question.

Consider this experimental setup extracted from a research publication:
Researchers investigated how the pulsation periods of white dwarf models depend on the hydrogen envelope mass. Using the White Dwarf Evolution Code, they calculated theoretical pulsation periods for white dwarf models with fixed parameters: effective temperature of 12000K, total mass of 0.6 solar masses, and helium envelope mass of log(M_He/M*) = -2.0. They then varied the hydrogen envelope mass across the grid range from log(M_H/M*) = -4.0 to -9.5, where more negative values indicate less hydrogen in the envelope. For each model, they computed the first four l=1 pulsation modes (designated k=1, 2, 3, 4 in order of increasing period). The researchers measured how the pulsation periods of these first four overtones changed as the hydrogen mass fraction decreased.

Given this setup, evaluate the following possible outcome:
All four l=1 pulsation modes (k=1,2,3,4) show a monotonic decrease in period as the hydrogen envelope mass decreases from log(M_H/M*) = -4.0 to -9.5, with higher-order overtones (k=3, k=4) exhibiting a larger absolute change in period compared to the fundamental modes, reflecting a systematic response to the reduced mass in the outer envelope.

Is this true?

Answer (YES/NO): NO